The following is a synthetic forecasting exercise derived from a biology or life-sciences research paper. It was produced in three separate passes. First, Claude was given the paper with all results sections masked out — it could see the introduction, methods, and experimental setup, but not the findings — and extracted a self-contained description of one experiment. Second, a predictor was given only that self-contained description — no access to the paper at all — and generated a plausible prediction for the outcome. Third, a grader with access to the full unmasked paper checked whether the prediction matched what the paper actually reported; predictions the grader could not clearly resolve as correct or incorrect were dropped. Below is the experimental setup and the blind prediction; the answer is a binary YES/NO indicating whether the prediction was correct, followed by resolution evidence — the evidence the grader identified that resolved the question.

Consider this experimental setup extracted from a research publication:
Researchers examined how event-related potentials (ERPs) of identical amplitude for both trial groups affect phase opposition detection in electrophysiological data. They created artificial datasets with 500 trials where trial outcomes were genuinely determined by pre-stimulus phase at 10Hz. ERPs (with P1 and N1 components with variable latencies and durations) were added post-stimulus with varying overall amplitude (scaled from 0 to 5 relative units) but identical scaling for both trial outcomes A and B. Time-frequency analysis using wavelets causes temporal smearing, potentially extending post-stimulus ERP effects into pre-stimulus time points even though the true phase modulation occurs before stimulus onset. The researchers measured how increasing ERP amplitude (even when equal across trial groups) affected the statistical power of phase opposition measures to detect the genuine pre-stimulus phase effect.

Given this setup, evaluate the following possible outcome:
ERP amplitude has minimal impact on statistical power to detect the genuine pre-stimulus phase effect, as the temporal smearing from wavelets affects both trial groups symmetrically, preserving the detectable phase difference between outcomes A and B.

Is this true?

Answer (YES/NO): NO